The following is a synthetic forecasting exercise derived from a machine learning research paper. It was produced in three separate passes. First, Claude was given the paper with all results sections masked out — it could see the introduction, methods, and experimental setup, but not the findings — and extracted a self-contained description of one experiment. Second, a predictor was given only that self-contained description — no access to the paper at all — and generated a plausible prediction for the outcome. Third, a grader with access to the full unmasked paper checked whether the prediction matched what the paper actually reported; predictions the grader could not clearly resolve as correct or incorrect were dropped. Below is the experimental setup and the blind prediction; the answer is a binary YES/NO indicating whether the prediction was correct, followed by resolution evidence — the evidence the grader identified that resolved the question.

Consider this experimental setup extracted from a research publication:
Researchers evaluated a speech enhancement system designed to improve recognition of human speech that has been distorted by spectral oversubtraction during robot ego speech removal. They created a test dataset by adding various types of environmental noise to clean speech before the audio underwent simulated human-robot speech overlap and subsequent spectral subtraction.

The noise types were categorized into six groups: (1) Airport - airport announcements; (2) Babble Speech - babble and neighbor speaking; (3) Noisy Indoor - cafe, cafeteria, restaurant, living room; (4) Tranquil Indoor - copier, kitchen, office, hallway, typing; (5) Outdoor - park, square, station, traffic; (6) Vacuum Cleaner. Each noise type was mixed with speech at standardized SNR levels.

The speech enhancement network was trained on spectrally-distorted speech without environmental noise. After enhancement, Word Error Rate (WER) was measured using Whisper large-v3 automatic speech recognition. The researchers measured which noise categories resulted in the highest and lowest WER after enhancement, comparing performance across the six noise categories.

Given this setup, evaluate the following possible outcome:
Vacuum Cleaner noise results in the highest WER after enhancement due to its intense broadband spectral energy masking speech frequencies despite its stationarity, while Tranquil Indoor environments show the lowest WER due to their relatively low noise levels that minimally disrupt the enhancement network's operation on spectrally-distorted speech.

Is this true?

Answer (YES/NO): NO